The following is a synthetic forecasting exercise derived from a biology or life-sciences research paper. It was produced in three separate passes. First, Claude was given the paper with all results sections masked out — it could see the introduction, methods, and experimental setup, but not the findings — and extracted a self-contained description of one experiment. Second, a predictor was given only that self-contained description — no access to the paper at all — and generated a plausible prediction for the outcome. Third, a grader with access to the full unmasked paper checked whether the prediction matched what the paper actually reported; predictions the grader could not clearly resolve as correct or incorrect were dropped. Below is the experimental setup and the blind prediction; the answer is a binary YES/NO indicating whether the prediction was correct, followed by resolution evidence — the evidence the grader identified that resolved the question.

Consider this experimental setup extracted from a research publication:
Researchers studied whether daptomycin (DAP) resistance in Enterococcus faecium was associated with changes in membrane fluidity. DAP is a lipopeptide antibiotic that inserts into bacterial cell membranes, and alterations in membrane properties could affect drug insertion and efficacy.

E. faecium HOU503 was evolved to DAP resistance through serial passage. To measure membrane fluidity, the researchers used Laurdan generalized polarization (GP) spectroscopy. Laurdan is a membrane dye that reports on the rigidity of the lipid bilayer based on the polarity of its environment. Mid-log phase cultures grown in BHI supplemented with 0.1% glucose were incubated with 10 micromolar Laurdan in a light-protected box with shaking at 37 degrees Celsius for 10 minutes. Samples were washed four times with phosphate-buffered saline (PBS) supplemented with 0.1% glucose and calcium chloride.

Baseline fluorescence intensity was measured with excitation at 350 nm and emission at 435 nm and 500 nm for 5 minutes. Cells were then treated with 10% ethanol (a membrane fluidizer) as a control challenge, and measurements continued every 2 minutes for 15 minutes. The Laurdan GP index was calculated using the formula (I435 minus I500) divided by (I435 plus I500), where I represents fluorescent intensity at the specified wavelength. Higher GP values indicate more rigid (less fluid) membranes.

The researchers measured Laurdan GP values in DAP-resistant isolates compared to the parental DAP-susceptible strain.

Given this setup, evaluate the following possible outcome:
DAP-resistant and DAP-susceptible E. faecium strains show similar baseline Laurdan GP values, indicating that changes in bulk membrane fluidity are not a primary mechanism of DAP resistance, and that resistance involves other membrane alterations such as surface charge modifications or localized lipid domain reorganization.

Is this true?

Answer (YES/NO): NO